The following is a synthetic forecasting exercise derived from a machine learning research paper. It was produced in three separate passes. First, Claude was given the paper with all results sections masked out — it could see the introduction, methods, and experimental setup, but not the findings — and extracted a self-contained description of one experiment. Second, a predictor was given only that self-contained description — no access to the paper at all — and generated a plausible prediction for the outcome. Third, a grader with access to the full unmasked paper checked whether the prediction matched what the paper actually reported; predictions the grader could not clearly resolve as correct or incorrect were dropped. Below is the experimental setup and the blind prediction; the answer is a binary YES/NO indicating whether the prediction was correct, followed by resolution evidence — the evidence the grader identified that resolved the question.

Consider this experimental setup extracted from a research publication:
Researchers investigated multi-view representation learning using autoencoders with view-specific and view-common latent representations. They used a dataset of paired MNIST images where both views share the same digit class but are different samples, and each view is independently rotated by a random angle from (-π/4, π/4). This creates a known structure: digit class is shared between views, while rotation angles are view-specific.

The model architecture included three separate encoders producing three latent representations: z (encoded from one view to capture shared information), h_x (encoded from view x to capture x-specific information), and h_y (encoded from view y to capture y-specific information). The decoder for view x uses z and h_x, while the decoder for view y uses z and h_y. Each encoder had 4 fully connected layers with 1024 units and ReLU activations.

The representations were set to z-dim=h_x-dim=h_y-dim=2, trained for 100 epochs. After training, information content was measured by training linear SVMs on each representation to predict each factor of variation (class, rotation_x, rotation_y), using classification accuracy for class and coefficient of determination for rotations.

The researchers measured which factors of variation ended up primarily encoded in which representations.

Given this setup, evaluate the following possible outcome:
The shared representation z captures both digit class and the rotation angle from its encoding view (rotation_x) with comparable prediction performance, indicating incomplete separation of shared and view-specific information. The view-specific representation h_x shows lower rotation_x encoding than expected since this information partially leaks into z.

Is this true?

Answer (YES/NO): NO